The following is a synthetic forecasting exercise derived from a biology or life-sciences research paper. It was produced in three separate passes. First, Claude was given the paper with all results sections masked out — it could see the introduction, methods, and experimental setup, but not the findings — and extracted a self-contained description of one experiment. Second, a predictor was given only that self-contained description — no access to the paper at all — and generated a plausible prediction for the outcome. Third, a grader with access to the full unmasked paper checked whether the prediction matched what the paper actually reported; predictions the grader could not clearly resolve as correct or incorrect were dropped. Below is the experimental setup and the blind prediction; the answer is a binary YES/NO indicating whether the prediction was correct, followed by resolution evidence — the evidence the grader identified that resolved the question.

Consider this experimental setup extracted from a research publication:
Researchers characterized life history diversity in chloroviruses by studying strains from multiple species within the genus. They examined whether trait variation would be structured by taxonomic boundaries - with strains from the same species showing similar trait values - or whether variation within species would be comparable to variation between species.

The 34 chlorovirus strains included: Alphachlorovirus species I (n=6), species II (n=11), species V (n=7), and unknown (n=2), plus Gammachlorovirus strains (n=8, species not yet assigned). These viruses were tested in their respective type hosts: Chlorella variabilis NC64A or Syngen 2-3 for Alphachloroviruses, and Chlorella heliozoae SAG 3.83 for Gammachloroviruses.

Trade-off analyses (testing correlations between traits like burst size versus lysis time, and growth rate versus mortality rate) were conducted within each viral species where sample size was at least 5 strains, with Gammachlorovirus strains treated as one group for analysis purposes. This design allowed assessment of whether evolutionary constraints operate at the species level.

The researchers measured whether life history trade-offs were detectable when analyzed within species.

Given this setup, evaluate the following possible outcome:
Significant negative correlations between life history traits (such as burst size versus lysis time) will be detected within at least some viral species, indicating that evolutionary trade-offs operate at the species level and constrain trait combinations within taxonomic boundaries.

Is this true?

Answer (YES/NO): NO